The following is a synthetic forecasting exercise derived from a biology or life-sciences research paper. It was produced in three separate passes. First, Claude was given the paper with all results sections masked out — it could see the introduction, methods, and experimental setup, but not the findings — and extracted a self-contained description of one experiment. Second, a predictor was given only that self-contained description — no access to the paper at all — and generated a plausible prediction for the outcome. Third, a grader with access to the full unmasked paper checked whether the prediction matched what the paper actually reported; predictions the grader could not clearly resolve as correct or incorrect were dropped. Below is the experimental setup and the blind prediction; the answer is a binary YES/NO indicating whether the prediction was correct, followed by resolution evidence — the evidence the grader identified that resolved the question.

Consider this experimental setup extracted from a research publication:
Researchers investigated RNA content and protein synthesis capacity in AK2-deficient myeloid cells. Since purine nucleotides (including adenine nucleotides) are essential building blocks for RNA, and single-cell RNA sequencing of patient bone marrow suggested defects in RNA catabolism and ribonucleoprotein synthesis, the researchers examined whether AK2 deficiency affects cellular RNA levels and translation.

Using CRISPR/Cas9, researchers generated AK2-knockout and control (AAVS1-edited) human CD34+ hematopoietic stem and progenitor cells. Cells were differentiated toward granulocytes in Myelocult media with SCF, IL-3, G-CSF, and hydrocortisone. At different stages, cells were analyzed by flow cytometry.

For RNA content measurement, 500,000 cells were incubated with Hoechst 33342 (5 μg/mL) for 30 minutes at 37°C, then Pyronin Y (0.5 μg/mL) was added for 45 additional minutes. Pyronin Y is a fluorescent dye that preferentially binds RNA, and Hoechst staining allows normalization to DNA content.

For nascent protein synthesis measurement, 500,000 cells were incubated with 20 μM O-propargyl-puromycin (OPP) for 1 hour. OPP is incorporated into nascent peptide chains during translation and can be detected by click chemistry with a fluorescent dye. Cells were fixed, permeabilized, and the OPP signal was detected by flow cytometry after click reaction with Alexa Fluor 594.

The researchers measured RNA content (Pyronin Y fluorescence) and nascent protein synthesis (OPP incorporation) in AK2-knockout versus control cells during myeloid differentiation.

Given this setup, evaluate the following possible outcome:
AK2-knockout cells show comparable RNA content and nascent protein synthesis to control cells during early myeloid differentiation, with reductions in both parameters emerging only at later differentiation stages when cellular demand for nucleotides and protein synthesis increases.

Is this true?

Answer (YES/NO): NO